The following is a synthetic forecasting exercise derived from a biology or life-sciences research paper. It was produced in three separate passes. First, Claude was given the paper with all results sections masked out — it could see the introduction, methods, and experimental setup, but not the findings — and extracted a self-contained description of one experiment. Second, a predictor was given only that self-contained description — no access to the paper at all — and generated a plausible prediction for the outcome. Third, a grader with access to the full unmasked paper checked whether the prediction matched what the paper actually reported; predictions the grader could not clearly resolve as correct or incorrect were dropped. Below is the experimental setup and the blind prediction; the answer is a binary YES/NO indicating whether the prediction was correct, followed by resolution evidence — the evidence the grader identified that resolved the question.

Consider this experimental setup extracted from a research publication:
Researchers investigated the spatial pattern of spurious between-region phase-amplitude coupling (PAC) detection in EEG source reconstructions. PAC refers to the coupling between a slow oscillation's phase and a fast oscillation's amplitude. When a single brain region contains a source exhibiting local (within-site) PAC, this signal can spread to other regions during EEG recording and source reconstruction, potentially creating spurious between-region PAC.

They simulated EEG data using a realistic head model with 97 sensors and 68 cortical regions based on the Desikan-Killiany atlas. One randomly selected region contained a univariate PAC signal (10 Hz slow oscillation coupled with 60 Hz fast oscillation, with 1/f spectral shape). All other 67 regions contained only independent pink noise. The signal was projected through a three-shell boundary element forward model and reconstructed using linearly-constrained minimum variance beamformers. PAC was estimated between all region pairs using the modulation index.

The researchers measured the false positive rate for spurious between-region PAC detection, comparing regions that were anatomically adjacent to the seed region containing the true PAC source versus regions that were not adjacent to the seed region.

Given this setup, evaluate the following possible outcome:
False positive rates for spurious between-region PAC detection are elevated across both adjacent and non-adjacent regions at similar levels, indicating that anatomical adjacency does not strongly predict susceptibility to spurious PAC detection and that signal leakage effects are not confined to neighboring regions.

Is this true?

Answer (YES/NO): NO